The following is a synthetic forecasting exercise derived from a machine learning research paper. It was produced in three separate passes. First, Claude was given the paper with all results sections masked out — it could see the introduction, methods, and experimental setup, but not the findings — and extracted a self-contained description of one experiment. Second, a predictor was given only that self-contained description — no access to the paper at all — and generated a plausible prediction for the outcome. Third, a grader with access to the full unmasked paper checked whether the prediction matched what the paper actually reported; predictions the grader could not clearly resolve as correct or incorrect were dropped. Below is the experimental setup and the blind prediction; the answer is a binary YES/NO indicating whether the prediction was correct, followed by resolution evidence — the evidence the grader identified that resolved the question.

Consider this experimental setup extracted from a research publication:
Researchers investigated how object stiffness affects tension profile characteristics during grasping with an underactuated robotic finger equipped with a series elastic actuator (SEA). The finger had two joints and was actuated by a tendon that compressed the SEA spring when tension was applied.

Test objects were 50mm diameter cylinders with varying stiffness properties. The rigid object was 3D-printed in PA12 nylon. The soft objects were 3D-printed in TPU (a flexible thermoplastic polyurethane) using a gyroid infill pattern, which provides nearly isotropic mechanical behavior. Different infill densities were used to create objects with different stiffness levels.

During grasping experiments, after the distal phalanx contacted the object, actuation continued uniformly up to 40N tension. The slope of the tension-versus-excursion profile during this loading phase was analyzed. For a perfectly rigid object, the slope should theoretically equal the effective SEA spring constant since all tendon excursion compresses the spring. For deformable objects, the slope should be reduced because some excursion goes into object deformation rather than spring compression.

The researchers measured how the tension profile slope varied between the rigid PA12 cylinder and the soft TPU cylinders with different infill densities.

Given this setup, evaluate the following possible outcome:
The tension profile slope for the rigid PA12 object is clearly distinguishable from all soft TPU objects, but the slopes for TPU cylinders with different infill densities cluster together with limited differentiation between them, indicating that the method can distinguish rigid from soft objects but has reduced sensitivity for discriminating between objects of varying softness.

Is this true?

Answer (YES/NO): NO